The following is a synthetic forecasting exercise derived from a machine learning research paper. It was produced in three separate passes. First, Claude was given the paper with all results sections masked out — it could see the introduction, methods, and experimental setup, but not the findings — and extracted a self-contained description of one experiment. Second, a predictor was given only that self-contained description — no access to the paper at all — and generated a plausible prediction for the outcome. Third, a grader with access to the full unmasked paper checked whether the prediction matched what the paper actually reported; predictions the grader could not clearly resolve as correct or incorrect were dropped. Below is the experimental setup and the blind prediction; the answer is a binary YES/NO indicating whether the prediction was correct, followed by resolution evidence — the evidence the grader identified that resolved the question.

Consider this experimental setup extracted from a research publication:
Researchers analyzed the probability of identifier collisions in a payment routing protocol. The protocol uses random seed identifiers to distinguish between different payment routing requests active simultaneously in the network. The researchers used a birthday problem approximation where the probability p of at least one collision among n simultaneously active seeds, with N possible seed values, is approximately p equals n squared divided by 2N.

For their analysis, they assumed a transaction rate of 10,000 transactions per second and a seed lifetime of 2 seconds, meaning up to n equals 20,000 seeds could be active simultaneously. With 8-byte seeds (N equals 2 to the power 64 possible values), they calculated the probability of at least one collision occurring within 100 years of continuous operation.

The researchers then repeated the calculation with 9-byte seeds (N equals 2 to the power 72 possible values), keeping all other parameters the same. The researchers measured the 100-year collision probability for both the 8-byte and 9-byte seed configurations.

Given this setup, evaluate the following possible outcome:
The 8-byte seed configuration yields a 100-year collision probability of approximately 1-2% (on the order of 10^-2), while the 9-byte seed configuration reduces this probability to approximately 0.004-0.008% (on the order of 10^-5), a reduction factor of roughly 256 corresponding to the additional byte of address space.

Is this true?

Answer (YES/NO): NO